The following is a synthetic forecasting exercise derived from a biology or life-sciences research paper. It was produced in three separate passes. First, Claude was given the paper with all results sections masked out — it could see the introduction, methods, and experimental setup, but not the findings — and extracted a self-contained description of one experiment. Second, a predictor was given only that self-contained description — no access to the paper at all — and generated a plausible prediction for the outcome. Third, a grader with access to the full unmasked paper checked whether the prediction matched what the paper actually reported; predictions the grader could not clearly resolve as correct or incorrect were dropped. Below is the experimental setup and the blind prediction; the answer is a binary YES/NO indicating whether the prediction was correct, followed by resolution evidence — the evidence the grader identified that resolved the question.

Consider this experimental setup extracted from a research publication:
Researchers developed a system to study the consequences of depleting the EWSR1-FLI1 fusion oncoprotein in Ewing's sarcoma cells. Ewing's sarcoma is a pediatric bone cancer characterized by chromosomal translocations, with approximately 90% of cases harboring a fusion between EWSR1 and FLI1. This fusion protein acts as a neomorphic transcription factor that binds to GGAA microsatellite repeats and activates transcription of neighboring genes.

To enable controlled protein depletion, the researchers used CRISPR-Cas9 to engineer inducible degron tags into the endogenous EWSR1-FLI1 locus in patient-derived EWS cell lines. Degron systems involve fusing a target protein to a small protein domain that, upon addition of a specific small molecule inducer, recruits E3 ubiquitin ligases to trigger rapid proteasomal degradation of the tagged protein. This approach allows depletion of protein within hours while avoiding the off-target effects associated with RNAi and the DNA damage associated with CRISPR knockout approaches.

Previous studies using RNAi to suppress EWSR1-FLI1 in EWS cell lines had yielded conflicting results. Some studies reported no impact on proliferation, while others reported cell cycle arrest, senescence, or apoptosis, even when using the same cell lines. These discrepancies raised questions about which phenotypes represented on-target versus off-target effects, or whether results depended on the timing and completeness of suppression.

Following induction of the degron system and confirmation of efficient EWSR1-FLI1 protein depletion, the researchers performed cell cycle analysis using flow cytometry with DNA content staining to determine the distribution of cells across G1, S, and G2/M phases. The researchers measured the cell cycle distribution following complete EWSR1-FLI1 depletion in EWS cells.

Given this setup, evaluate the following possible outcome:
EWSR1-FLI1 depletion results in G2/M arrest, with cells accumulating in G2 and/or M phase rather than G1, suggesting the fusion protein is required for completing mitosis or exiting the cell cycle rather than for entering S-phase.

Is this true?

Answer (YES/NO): NO